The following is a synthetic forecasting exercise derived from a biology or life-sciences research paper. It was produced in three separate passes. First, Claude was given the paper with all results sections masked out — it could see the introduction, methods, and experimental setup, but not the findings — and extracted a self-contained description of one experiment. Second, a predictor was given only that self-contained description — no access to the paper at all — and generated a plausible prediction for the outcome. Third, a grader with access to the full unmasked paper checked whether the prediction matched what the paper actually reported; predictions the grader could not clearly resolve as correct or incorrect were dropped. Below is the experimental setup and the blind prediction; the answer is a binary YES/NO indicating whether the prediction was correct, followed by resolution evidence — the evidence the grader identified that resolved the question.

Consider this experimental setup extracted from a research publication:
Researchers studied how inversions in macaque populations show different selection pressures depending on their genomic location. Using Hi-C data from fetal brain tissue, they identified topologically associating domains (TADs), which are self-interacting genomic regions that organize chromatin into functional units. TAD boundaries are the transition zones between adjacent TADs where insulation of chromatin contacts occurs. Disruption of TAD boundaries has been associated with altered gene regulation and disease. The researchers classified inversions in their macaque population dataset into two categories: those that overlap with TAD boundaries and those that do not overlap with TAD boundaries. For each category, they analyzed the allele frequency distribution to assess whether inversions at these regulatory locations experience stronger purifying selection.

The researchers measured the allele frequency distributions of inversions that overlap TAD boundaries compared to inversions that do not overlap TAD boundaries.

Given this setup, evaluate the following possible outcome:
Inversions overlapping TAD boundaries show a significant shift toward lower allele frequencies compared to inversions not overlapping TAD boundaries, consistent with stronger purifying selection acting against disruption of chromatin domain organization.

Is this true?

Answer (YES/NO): YES